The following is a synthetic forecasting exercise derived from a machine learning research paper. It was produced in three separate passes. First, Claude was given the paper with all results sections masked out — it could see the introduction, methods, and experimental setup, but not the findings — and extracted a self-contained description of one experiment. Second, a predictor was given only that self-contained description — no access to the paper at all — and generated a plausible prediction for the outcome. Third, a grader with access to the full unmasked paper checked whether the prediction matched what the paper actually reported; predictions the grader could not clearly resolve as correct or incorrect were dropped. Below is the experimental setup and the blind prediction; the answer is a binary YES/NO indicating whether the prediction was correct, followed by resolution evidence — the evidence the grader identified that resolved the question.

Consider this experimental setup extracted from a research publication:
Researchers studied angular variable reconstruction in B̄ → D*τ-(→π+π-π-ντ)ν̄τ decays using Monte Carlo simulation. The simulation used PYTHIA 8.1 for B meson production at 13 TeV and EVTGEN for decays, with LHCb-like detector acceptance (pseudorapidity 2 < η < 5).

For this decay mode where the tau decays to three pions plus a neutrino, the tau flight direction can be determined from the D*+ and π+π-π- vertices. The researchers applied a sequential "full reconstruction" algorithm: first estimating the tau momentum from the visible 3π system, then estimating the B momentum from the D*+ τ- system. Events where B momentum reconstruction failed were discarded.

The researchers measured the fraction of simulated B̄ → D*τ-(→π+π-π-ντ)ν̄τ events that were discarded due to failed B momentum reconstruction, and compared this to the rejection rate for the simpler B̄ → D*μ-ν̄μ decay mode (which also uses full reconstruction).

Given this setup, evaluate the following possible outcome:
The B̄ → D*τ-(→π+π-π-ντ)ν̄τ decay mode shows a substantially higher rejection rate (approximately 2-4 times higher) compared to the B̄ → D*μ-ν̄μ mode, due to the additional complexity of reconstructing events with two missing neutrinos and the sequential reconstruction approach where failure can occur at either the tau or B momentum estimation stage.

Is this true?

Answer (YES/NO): NO